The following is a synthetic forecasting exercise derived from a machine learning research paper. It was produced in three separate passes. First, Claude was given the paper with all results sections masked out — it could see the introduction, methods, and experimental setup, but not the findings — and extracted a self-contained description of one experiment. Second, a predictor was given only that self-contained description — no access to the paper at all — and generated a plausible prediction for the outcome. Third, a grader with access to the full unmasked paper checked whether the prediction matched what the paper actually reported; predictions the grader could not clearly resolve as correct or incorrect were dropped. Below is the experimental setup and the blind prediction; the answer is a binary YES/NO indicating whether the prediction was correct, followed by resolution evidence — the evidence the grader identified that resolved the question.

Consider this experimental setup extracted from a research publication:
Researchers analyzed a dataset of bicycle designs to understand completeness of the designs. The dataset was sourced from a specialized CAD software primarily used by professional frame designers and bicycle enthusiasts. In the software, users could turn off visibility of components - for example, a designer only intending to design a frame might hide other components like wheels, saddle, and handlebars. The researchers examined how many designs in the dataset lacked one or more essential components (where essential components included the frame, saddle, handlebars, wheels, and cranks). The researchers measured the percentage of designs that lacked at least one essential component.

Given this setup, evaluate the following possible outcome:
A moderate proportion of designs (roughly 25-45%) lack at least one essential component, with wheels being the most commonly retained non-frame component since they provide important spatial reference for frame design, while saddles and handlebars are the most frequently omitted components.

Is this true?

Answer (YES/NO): NO